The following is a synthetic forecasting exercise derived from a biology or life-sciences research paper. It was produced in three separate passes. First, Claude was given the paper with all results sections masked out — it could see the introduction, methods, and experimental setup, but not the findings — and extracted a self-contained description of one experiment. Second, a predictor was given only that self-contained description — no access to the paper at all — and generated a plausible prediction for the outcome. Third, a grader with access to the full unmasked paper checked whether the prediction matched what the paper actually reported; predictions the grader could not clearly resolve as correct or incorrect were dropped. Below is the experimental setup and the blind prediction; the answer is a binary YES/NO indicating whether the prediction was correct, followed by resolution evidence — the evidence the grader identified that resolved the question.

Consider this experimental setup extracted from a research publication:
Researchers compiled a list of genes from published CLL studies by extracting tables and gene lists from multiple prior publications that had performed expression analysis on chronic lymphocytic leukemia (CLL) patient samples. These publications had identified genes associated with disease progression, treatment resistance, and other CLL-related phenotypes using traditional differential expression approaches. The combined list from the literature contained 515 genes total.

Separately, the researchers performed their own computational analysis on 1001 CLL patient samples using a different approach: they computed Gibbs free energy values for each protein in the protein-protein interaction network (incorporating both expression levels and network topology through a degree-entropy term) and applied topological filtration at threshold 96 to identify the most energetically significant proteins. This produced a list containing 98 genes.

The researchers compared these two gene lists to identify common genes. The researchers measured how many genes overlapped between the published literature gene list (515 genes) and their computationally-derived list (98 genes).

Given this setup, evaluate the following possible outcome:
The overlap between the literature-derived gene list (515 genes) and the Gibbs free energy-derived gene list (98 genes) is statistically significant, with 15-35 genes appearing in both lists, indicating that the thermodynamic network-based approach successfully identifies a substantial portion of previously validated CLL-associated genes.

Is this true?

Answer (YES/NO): NO